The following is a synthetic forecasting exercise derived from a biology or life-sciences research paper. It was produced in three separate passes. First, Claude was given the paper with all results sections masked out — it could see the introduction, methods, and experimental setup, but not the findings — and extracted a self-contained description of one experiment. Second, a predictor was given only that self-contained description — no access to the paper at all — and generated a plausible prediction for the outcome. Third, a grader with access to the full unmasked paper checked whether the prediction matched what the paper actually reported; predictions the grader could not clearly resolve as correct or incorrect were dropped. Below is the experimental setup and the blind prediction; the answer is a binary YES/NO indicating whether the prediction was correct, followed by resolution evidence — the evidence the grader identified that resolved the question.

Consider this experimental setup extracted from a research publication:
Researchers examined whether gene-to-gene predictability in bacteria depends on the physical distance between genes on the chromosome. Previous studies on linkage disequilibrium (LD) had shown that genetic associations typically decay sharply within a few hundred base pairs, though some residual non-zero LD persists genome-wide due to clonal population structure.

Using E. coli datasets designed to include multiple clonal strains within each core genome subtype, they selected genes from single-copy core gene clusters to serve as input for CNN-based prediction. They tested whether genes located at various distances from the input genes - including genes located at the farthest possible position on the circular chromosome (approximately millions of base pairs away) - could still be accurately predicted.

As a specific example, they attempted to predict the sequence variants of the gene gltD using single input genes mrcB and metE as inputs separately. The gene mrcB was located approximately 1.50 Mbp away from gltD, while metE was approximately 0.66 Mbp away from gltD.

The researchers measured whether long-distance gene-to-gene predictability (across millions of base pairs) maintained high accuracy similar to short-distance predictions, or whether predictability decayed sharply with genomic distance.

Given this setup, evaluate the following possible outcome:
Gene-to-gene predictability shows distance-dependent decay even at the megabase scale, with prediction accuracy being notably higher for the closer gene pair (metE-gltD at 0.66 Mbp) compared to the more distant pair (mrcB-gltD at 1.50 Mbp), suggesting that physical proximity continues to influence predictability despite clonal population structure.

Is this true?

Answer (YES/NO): NO